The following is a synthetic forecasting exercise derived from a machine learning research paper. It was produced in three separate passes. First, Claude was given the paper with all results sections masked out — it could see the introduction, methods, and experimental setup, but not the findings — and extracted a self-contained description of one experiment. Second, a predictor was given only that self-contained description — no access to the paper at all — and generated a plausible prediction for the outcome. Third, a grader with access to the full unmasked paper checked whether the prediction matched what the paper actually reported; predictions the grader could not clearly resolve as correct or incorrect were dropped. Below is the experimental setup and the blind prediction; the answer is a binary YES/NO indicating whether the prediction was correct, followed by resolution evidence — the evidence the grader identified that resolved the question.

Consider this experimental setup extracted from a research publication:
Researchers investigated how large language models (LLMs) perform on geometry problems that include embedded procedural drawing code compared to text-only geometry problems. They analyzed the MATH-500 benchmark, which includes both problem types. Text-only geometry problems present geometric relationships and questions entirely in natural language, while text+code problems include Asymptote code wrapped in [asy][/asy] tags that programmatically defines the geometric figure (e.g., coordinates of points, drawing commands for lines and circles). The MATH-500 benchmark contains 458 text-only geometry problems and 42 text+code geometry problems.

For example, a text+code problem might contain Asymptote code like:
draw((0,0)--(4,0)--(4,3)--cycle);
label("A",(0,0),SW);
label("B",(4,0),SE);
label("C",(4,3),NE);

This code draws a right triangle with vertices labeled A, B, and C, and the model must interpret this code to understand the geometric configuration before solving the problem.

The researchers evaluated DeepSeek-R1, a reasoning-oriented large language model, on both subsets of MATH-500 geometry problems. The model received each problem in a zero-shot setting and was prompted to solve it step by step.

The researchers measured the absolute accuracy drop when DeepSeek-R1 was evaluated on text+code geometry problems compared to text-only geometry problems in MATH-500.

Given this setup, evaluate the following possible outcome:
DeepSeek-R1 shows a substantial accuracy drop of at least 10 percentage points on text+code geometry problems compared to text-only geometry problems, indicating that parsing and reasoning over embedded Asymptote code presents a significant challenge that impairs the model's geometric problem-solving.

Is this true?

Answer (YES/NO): YES